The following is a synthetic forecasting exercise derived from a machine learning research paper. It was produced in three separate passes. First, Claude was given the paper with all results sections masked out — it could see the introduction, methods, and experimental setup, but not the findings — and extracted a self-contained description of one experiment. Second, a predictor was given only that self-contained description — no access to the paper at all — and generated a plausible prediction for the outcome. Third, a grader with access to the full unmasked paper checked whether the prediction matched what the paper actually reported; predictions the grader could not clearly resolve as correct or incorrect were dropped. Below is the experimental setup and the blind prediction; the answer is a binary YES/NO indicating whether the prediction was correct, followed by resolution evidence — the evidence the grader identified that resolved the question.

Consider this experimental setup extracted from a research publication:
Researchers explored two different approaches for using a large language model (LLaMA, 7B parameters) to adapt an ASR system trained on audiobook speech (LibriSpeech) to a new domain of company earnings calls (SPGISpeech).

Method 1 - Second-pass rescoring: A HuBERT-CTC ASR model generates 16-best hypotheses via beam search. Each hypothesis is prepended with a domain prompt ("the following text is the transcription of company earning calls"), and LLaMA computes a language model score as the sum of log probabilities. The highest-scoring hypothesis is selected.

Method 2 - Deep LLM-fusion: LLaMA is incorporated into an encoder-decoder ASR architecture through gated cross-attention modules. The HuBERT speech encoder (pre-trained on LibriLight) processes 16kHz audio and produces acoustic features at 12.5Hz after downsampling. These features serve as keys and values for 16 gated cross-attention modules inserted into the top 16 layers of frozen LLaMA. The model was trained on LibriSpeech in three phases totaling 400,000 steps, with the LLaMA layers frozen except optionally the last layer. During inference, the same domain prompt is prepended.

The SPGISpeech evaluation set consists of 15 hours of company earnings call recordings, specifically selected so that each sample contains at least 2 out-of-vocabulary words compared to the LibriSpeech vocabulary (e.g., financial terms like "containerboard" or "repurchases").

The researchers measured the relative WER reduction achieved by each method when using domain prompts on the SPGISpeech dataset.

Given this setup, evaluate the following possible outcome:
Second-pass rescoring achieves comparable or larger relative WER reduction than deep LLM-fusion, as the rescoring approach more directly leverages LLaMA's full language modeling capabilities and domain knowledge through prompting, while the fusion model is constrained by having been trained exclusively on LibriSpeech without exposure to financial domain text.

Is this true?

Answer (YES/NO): NO